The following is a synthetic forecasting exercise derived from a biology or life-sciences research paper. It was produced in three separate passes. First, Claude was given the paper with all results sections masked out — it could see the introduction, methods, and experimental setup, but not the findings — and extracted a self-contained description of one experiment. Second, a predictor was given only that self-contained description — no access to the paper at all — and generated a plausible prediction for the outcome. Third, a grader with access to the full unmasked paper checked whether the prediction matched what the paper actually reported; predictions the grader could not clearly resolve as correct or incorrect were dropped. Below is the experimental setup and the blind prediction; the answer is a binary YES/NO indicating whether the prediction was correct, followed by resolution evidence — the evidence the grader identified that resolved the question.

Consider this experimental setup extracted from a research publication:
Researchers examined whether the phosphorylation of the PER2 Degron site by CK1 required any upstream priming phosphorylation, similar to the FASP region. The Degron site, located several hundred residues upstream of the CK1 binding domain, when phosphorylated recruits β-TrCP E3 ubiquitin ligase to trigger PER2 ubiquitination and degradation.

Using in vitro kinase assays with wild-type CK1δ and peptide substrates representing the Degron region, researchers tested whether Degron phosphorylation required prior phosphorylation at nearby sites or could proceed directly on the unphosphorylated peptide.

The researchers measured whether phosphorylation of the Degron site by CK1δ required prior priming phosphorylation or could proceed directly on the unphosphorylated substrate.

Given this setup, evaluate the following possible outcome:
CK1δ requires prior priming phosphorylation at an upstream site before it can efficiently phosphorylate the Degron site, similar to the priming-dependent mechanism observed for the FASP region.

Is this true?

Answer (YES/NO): NO